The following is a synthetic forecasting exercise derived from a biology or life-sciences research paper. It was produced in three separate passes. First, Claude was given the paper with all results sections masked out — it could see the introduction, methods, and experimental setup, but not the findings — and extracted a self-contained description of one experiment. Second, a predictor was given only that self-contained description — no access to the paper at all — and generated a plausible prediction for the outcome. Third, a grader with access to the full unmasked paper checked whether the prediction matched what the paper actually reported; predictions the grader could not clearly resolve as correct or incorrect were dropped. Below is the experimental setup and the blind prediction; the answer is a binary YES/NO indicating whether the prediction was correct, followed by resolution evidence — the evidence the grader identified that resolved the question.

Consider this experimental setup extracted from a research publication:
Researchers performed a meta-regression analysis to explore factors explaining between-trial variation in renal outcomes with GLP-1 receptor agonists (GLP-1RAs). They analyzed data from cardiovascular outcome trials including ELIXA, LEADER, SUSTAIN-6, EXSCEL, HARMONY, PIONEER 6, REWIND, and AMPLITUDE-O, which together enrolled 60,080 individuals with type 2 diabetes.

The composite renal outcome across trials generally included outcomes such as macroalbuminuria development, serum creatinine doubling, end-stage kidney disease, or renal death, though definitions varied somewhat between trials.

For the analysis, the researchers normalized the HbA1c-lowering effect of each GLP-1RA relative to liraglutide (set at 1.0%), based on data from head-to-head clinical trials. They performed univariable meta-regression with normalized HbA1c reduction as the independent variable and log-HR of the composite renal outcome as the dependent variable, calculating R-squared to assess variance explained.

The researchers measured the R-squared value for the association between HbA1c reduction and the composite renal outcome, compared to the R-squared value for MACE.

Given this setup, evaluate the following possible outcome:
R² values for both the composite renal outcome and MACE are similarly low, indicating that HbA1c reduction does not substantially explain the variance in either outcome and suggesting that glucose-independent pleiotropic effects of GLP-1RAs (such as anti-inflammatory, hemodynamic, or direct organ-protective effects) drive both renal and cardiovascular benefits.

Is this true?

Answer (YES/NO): NO